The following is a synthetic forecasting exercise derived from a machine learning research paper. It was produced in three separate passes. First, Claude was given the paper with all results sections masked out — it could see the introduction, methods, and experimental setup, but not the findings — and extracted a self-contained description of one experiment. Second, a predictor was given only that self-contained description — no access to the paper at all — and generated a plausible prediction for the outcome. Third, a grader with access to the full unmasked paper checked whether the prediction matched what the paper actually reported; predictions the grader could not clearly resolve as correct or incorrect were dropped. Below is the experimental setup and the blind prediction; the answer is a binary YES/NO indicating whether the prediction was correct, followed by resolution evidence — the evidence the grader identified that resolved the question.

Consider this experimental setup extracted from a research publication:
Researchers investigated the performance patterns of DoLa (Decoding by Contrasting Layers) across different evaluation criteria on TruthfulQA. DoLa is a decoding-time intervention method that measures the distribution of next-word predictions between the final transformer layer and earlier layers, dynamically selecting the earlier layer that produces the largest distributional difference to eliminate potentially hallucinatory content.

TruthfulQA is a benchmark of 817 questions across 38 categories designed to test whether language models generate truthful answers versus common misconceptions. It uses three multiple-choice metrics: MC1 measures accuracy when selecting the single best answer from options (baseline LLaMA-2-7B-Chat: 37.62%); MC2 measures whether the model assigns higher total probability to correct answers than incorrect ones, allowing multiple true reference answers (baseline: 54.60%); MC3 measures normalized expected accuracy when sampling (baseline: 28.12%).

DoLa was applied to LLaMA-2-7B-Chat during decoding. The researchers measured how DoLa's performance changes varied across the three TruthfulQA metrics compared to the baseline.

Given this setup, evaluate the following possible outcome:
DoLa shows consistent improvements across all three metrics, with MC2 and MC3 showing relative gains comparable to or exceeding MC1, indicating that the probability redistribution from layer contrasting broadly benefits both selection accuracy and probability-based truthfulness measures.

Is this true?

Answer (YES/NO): NO